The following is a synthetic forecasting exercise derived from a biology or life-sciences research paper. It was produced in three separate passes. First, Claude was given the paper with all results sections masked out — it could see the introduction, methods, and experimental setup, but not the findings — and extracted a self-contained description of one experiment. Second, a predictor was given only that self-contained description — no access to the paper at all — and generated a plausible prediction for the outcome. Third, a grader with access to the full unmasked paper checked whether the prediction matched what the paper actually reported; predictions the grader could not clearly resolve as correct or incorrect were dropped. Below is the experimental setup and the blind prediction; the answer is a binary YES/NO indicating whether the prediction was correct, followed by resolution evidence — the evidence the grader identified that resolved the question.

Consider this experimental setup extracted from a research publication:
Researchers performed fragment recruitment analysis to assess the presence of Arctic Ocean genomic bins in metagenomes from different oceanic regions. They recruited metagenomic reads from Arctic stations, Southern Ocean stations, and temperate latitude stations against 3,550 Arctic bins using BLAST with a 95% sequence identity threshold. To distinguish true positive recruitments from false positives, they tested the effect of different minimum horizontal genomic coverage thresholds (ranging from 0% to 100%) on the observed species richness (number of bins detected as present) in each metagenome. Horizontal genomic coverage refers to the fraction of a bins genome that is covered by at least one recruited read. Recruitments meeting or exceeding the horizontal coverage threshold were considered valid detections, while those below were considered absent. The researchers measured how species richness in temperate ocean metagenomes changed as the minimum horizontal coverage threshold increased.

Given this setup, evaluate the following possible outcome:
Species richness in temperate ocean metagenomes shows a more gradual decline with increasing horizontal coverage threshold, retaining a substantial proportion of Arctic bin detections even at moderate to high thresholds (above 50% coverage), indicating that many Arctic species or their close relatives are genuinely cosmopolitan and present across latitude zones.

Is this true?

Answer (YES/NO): NO